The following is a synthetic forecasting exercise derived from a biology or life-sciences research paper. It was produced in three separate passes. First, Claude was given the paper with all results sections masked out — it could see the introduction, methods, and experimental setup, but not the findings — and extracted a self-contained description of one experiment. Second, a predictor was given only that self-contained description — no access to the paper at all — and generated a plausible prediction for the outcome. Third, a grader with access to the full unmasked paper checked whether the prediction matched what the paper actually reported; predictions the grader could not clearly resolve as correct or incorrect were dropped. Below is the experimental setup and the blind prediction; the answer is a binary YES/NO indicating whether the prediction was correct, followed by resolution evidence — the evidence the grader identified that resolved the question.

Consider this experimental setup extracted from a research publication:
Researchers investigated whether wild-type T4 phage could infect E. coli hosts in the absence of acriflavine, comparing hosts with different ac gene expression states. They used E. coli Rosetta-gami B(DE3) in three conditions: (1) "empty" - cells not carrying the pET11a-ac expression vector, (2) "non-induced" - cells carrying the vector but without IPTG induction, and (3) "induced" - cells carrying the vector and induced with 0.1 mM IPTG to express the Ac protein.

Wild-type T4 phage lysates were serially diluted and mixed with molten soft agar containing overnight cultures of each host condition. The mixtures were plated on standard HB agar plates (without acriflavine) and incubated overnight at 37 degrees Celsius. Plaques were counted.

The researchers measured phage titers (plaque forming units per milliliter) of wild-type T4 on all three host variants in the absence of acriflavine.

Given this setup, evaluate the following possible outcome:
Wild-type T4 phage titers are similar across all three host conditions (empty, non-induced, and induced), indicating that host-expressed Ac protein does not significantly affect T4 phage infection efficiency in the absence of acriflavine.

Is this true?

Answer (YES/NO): YES